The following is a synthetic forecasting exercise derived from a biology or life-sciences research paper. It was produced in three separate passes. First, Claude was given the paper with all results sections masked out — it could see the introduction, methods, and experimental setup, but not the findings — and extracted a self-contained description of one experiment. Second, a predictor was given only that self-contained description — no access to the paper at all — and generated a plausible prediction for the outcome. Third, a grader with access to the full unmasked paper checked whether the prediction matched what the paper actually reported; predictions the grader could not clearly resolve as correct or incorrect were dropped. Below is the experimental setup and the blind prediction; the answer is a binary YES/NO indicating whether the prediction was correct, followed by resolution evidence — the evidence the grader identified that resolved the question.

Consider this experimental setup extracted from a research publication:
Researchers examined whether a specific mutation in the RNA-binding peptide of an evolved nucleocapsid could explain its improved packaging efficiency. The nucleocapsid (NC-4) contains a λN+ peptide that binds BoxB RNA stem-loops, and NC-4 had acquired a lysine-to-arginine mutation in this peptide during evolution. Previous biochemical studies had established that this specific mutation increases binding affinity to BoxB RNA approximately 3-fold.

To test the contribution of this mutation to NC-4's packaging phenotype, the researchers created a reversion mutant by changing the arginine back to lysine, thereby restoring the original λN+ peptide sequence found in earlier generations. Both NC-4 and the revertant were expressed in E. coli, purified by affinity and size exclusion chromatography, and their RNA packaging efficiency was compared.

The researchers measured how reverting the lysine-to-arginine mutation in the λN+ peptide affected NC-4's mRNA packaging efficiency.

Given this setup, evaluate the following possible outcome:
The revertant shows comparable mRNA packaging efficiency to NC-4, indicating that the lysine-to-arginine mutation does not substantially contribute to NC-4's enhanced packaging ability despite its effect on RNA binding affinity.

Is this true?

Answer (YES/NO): YES